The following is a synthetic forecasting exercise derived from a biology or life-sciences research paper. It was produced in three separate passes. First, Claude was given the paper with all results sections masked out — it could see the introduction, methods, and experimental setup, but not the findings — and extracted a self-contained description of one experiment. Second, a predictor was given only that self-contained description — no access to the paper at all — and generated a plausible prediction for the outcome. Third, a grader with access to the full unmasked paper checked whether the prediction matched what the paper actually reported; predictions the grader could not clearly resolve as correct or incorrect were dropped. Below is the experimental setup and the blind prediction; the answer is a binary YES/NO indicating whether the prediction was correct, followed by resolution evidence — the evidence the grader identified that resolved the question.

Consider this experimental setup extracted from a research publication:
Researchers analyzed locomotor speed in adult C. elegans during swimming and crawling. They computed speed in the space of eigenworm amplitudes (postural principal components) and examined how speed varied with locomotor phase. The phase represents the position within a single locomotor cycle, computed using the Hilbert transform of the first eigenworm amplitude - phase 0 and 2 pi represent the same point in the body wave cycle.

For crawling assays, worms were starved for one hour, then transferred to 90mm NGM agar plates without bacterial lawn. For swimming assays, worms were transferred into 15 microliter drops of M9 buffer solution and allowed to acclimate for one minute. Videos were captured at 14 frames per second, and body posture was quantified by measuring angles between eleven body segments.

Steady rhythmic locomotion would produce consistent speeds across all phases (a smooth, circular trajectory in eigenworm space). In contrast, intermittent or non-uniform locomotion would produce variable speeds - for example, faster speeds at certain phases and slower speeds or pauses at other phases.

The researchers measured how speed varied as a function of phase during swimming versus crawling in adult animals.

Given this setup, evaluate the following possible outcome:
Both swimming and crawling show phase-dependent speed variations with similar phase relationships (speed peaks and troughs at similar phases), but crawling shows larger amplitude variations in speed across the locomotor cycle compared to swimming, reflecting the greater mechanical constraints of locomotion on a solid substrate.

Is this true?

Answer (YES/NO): NO